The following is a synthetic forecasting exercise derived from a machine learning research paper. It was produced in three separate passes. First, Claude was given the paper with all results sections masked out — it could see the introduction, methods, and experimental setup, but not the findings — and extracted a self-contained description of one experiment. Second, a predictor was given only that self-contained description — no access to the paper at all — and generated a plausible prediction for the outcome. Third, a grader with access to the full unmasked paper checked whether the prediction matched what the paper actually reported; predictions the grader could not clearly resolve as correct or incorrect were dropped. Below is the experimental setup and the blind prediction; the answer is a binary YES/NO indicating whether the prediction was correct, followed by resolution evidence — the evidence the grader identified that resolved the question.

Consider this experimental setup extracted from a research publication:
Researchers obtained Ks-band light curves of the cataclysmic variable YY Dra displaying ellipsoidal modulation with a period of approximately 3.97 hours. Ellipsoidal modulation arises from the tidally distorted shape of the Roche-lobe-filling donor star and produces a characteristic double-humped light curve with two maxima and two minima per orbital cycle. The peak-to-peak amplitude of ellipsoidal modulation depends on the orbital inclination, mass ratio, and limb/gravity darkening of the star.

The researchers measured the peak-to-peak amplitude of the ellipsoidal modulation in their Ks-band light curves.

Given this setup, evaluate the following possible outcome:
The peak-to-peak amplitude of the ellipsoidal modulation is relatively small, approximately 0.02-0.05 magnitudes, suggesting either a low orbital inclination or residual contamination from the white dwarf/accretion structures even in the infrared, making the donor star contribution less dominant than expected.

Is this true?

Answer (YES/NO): NO